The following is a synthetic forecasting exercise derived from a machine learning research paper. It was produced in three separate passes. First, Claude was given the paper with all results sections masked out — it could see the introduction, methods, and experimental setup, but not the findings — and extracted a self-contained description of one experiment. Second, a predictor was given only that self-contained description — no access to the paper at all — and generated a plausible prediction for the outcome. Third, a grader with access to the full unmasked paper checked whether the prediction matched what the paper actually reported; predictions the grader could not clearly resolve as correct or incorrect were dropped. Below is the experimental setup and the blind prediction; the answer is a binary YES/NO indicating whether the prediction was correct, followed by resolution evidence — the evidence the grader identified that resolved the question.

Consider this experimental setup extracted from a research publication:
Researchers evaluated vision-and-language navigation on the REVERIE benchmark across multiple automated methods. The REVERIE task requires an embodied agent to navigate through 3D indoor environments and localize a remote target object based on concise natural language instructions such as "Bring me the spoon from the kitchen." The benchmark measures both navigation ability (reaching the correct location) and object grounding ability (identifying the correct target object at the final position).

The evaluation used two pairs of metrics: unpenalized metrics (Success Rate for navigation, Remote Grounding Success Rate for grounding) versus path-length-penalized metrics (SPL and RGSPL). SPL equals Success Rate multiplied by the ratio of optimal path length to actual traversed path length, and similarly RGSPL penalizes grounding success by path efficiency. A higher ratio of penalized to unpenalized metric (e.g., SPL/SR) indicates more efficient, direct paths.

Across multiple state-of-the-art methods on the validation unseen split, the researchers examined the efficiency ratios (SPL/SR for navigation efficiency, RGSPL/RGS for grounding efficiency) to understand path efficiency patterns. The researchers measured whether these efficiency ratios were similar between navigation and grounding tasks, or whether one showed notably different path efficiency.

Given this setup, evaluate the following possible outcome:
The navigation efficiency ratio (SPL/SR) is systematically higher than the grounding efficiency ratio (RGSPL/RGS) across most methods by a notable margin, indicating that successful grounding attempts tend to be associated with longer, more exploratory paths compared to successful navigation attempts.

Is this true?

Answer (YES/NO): NO